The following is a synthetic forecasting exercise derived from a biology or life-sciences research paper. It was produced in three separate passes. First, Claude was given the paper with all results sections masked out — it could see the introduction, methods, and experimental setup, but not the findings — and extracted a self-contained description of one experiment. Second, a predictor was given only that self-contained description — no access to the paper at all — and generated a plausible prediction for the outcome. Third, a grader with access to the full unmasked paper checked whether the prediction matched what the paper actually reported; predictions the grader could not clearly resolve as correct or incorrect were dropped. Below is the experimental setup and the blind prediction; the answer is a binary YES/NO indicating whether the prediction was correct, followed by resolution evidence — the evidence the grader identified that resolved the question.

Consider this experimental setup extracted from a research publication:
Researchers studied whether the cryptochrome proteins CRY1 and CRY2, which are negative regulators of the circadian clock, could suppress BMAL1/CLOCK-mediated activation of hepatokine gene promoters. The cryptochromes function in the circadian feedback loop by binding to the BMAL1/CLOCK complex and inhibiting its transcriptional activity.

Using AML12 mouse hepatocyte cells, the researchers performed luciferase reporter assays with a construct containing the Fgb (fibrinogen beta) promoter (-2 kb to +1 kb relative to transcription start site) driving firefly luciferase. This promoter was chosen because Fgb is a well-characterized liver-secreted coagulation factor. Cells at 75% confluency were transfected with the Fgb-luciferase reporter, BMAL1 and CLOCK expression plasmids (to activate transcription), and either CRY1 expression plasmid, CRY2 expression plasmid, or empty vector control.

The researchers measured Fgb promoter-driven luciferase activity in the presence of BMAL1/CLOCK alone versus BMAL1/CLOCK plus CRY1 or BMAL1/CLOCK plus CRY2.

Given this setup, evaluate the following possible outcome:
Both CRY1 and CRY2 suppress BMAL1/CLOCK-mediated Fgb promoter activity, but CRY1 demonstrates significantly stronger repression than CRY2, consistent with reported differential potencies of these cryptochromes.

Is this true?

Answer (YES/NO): NO